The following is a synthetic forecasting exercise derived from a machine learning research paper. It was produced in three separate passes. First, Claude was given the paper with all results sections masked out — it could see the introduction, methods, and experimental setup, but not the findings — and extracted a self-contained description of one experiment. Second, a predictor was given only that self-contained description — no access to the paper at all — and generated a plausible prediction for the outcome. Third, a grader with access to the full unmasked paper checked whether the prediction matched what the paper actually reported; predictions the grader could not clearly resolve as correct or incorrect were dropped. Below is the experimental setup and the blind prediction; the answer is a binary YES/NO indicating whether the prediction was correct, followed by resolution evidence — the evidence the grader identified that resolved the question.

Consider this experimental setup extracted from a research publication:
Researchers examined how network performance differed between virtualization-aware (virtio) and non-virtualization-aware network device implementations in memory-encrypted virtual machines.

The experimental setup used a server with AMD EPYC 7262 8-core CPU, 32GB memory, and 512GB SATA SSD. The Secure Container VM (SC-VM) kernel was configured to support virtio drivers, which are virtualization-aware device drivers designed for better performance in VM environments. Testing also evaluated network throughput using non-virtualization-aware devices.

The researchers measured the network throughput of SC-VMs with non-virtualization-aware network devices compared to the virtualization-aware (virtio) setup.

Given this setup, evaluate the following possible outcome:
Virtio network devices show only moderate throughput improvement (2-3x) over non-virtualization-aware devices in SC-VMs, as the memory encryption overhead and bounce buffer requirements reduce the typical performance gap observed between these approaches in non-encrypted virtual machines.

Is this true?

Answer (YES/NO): NO